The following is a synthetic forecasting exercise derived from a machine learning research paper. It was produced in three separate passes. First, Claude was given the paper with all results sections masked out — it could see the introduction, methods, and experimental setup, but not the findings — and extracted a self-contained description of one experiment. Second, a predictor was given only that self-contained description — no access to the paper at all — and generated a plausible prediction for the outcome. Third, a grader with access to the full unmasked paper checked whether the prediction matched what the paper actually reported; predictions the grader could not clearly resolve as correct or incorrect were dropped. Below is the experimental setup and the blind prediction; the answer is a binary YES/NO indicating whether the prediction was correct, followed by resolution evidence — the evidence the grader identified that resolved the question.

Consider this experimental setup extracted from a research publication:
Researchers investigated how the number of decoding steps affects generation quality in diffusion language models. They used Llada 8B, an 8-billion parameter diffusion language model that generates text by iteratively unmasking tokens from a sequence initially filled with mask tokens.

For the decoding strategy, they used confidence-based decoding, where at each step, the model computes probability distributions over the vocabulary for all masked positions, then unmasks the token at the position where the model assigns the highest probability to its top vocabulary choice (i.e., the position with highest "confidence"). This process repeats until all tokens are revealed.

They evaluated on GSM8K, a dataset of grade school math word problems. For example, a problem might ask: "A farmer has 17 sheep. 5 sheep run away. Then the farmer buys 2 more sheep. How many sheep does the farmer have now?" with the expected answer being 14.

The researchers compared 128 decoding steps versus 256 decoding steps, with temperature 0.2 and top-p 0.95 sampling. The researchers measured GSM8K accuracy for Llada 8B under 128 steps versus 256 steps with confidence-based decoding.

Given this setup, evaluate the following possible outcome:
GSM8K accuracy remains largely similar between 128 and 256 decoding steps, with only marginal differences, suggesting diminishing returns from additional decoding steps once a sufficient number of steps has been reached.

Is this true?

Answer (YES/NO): YES